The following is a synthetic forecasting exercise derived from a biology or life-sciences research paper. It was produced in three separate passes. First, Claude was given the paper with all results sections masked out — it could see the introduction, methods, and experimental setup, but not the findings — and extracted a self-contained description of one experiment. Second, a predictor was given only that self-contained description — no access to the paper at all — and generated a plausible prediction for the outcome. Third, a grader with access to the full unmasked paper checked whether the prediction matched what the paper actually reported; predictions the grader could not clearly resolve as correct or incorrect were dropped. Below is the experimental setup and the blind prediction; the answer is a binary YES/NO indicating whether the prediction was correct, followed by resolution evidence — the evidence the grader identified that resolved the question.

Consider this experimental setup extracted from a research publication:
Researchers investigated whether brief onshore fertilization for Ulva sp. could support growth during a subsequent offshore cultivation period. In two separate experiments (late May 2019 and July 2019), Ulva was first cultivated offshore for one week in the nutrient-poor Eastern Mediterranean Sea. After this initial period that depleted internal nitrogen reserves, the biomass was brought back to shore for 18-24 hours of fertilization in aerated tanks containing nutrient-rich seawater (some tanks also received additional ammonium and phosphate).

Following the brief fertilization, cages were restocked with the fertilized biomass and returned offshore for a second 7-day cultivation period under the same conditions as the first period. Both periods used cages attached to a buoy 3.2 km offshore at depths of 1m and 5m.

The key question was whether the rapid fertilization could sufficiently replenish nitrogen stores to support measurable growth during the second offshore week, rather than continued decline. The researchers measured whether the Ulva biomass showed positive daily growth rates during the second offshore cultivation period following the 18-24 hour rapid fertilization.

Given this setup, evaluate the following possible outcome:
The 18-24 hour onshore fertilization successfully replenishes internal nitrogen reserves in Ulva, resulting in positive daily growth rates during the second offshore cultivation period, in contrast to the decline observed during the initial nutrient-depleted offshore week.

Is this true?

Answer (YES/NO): NO